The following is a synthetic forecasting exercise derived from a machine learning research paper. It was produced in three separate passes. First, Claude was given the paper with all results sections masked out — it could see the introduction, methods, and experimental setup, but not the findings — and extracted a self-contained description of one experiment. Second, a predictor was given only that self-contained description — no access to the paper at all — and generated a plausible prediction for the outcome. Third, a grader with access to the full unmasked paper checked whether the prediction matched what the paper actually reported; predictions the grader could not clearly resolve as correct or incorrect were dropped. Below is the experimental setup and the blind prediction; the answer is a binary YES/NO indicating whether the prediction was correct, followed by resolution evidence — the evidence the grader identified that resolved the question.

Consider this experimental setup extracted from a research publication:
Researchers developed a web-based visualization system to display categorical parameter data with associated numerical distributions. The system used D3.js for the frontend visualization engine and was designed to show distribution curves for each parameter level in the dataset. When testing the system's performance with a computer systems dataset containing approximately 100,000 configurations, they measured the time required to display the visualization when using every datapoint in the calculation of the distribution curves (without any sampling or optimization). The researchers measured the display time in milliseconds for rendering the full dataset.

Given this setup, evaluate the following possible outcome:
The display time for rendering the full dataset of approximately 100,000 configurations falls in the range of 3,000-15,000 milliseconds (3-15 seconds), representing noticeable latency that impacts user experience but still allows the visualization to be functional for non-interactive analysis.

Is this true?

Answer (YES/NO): NO